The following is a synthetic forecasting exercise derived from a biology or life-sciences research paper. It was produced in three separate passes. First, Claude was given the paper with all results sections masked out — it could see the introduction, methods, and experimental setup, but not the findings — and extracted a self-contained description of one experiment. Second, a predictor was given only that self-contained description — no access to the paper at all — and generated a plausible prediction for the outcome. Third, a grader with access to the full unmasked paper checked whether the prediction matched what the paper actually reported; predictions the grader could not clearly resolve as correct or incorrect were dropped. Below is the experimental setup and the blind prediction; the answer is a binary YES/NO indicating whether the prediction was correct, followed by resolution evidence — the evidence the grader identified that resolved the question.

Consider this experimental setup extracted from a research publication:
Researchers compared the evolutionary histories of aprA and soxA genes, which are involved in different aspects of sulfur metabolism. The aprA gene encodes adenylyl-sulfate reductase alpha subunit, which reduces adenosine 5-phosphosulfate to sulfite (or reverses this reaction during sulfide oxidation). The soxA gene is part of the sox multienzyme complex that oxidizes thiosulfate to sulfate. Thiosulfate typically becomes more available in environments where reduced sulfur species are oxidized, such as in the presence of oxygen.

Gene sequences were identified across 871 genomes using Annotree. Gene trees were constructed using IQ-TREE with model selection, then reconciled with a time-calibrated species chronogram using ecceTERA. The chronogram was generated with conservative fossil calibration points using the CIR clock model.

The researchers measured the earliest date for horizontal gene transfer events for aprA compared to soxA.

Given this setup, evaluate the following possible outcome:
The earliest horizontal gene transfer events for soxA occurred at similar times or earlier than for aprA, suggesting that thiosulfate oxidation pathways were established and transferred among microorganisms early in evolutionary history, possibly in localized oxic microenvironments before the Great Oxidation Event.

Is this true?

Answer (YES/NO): NO